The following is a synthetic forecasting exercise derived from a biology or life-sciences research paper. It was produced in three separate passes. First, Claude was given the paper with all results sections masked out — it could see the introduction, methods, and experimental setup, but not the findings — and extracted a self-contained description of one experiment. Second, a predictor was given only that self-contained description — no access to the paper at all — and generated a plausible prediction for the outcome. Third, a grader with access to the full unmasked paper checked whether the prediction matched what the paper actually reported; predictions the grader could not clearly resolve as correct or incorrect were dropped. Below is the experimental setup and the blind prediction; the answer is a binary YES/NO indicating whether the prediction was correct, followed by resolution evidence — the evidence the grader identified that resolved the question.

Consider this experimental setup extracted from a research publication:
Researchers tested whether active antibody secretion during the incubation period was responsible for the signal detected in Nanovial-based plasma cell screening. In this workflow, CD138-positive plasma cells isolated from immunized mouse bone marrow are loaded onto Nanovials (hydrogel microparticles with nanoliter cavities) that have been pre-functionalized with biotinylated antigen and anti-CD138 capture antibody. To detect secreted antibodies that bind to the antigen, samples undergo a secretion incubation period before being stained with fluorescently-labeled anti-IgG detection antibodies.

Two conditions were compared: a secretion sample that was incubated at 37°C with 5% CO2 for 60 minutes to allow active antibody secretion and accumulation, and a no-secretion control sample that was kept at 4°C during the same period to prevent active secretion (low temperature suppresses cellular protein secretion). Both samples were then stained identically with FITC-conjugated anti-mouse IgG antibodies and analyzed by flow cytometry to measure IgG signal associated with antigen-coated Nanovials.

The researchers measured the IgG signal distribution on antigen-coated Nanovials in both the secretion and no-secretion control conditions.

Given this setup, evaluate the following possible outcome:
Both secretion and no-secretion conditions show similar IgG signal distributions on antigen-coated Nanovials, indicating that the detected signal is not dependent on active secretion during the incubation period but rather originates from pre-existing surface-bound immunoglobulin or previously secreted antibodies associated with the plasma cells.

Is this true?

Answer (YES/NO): NO